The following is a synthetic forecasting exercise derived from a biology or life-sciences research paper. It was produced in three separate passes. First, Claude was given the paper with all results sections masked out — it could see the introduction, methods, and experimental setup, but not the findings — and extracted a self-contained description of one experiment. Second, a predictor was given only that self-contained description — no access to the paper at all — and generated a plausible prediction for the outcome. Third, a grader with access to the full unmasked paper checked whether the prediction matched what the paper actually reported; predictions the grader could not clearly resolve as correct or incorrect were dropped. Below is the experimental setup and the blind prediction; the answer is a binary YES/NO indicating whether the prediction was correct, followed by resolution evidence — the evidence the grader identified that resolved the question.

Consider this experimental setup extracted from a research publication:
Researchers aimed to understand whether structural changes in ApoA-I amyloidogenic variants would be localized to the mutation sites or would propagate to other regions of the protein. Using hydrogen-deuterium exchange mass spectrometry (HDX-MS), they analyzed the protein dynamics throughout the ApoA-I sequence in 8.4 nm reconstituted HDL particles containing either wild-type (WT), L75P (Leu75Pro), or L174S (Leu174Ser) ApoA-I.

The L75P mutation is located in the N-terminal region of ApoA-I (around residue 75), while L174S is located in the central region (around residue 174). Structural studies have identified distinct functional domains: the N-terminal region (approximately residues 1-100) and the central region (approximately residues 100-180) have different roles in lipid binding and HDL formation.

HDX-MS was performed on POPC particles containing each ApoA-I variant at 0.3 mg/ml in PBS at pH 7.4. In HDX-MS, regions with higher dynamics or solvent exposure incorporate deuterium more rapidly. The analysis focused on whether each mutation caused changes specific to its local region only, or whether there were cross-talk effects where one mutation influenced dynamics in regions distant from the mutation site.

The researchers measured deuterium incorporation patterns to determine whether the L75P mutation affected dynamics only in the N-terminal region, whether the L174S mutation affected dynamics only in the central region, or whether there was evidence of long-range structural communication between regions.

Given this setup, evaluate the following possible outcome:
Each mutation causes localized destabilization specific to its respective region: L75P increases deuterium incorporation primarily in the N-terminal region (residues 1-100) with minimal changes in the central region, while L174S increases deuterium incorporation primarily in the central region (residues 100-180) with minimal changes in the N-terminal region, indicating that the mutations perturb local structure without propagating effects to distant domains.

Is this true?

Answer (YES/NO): YES